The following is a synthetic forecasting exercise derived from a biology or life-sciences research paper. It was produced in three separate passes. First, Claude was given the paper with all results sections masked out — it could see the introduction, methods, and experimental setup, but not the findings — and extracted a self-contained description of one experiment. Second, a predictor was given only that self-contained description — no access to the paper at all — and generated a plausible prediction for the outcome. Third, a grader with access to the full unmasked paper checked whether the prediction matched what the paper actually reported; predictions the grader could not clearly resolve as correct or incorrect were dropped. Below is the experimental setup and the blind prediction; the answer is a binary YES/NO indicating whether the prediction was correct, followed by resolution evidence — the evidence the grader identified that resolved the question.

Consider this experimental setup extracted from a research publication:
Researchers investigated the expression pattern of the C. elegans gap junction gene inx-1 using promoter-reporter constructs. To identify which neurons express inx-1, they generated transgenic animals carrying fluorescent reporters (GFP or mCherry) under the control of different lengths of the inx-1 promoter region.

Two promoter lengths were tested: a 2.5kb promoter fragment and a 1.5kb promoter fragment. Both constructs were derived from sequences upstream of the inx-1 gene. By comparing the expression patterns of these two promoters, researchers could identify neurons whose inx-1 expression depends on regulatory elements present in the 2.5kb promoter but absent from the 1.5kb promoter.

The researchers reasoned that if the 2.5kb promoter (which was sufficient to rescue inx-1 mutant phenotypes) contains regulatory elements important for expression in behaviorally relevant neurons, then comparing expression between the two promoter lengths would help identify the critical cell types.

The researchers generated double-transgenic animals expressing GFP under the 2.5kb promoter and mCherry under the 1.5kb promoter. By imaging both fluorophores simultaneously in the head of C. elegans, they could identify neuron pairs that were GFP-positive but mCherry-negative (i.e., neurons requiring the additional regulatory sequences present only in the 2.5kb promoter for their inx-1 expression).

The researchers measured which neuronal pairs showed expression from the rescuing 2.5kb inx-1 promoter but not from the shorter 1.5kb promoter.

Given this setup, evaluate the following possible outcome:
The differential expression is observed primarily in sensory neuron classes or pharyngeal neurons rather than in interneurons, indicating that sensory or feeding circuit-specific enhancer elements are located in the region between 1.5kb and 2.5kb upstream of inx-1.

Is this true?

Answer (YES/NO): NO